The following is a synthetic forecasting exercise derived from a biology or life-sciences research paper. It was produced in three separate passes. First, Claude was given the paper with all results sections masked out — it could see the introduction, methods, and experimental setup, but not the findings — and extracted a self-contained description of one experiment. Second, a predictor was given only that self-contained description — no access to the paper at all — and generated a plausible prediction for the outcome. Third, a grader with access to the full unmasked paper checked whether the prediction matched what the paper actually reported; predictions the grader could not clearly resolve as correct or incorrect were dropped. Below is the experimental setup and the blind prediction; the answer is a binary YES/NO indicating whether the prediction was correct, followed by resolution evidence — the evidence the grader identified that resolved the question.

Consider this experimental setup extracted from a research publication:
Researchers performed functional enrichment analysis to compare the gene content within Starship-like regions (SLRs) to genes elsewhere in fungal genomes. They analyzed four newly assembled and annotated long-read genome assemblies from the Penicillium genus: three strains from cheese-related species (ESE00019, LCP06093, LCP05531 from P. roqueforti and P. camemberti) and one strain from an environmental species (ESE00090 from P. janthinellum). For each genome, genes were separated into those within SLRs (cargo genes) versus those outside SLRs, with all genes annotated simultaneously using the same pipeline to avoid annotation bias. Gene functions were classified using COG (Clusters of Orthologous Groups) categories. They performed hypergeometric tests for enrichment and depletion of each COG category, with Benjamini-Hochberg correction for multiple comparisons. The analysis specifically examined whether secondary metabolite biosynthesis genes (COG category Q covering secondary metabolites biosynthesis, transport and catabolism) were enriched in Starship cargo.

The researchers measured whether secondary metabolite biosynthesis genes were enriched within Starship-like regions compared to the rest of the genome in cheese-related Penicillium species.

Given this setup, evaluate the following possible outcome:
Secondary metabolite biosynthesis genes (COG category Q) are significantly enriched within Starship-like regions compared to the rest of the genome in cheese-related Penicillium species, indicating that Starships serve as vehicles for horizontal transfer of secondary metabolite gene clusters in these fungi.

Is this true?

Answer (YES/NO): NO